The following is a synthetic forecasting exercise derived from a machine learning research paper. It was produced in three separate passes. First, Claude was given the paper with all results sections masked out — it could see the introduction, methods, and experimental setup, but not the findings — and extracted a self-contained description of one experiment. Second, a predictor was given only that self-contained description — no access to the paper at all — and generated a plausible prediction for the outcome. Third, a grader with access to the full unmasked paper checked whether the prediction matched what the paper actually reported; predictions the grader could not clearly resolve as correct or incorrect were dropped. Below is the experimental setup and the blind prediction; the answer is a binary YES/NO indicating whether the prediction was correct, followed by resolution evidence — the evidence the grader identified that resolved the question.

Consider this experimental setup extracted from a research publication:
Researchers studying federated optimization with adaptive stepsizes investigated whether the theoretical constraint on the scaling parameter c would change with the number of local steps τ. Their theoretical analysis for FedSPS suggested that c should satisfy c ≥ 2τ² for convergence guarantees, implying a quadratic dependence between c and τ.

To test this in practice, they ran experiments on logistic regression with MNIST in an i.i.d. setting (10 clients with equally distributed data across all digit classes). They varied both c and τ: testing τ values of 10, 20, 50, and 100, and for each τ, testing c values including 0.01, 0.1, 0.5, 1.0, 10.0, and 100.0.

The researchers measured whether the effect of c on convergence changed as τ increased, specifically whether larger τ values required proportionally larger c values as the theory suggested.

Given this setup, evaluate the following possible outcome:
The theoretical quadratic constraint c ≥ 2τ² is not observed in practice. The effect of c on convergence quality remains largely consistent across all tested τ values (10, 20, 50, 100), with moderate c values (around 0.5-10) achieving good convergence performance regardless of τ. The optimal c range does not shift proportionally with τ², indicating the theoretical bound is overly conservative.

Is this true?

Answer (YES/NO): NO